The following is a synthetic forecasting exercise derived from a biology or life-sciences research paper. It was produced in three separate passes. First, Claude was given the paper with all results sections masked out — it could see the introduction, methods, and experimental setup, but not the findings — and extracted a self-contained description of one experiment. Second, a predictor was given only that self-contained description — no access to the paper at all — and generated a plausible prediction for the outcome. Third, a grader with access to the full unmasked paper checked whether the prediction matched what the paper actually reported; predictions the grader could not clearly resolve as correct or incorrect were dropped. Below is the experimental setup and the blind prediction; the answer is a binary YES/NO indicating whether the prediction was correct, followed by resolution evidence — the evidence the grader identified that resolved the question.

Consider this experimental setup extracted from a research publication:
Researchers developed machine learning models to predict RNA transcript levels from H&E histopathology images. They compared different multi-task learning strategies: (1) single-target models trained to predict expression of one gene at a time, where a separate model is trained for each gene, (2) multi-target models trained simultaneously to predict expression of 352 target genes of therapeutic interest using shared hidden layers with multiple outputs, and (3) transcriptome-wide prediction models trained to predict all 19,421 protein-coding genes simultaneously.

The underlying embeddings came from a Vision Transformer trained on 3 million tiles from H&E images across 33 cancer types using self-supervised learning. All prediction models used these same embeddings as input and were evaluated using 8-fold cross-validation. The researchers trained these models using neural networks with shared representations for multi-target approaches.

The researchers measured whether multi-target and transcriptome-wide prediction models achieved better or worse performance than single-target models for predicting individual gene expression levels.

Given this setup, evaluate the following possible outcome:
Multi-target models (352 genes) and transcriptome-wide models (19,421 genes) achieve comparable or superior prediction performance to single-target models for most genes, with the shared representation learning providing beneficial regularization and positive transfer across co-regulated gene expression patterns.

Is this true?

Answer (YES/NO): YES